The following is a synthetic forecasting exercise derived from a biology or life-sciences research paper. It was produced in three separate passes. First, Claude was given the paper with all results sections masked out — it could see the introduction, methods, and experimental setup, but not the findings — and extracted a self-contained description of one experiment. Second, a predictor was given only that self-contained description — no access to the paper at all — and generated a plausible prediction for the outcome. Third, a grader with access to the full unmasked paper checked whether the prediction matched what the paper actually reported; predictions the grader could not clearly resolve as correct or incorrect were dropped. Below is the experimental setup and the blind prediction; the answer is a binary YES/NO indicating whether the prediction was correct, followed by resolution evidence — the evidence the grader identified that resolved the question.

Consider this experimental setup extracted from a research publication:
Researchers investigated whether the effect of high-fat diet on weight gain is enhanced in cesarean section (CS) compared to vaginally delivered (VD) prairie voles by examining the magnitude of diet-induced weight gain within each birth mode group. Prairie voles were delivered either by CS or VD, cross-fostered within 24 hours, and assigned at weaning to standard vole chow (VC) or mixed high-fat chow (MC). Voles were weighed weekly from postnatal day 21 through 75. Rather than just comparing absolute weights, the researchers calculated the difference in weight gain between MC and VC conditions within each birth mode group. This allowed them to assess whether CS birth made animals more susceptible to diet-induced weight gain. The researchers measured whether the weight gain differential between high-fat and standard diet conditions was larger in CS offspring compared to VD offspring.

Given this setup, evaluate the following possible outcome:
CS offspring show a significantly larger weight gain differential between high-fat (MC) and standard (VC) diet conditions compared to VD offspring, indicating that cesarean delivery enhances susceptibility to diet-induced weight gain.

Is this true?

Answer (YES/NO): NO